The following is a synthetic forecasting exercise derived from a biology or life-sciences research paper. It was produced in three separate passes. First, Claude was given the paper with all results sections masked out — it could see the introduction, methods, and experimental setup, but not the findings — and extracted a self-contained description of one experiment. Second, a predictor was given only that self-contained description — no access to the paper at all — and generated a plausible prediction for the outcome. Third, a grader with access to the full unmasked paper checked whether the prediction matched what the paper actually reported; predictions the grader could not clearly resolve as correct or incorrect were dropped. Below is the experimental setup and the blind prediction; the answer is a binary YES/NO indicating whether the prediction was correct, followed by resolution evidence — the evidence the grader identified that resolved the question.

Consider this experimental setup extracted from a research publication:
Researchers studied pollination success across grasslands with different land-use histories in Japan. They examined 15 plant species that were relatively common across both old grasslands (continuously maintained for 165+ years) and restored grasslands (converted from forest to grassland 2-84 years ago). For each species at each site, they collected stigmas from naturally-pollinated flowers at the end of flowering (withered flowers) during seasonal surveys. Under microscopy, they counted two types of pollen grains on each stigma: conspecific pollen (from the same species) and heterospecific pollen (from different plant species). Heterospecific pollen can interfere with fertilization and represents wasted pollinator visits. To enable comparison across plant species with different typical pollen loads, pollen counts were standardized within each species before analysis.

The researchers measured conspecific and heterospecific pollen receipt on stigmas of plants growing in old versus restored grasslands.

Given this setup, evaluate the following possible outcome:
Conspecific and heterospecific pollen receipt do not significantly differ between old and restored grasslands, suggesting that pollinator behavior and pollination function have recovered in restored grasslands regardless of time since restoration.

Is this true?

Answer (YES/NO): NO